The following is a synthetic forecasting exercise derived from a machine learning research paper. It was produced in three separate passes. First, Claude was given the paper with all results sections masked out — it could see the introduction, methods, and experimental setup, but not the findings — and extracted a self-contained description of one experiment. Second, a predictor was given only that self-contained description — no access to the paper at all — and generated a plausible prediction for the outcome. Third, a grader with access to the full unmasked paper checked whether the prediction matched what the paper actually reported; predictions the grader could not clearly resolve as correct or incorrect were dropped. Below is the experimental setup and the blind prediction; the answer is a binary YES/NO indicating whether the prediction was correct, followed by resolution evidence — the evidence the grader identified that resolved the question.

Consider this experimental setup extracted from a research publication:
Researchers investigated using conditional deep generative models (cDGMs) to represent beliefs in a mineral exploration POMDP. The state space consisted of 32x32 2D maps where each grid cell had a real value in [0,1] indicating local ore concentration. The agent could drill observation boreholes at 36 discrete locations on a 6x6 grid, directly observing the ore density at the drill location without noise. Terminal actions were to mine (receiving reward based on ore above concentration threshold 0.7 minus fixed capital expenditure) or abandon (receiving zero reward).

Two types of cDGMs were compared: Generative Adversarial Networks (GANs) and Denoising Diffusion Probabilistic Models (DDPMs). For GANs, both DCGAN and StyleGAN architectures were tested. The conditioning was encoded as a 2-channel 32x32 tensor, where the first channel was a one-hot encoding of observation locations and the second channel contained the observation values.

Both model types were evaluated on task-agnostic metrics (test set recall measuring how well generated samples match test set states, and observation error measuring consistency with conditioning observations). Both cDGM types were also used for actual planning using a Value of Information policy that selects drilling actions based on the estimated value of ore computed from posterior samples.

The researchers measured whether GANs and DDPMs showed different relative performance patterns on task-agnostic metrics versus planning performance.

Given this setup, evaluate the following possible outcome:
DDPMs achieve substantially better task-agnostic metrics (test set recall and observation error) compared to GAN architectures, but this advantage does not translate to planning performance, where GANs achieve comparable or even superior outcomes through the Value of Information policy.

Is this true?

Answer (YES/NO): NO